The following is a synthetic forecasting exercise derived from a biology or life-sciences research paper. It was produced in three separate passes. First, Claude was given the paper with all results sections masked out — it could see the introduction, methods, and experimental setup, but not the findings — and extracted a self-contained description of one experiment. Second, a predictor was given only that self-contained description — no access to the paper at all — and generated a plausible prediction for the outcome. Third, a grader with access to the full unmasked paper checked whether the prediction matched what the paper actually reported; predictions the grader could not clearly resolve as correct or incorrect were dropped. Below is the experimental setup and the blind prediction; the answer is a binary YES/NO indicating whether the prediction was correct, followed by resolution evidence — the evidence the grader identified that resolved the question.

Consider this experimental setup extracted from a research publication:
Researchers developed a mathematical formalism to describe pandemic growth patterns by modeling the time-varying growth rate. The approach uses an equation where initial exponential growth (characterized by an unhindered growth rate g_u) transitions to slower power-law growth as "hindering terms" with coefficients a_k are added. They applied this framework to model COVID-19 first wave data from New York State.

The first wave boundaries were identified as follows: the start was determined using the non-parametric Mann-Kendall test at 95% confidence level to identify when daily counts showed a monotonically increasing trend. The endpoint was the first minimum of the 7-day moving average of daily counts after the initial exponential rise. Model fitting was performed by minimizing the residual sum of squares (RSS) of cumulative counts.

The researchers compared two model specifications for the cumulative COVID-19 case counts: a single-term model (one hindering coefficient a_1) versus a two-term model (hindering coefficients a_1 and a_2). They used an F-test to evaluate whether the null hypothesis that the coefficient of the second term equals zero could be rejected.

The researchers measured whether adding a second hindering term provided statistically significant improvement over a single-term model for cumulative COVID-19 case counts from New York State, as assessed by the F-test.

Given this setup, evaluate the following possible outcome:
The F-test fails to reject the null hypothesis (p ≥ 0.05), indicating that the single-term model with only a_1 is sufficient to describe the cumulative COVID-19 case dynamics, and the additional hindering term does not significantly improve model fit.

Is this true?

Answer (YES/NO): NO